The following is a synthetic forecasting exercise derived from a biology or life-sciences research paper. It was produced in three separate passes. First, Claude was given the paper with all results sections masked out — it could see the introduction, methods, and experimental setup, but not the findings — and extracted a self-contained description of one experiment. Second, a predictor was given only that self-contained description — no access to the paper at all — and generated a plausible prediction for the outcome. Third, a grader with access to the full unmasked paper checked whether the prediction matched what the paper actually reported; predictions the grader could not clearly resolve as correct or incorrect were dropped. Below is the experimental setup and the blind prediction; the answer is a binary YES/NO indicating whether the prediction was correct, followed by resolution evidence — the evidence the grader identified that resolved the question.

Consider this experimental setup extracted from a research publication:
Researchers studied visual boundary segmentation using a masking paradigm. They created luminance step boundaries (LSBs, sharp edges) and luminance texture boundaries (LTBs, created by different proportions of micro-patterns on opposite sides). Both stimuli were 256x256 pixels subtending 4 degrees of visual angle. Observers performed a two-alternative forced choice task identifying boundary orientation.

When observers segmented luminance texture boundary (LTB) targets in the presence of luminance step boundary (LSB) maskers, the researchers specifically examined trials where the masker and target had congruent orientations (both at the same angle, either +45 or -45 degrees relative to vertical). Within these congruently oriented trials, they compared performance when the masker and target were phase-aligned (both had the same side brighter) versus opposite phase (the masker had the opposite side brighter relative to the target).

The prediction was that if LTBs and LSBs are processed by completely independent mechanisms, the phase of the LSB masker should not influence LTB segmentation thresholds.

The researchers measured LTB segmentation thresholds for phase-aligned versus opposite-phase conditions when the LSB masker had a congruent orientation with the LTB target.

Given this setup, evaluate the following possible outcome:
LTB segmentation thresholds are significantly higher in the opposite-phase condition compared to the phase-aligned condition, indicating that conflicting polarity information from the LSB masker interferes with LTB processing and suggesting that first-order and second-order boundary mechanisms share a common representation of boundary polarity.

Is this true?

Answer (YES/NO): YES